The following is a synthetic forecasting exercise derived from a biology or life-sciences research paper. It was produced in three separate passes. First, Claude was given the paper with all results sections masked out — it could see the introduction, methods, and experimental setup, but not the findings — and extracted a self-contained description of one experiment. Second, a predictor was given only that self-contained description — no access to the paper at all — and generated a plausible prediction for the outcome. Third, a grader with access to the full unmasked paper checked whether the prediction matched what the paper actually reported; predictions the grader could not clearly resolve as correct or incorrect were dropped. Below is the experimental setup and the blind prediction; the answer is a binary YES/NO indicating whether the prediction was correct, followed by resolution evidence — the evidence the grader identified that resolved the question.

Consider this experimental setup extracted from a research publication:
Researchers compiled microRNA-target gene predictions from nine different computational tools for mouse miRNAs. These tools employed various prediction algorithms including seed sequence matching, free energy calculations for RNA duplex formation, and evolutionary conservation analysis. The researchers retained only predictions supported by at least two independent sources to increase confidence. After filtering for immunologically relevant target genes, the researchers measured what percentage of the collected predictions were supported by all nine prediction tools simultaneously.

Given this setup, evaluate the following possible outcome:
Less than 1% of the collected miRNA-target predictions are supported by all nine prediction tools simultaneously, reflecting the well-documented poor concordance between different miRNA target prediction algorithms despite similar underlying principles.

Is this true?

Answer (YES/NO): YES